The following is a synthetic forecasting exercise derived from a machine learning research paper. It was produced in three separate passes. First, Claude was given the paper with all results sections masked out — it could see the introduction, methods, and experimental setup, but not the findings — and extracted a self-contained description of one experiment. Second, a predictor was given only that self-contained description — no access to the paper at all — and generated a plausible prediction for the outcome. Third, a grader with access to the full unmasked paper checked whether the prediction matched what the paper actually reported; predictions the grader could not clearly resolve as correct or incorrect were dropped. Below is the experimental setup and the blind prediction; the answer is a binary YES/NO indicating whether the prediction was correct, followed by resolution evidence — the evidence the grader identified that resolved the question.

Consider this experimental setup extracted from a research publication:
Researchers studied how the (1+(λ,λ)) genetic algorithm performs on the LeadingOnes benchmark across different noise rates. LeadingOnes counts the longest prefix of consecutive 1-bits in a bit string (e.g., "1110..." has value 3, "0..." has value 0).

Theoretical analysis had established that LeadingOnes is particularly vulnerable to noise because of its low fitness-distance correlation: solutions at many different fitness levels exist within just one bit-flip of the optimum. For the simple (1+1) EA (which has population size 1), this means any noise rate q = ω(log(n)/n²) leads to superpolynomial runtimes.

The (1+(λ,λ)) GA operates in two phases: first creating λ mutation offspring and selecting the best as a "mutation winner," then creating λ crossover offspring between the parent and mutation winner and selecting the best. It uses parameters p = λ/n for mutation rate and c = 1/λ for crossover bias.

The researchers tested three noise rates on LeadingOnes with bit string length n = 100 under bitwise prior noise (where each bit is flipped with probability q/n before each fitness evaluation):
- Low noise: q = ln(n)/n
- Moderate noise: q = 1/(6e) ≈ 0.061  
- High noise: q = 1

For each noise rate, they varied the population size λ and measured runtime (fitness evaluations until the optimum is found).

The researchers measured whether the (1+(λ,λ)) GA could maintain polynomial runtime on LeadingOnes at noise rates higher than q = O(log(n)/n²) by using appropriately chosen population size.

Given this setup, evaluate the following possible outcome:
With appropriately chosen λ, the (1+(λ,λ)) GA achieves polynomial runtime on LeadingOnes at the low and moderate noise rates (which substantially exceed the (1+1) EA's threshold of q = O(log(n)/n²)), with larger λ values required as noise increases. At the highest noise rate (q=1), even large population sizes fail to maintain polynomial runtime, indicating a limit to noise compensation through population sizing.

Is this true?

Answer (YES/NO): NO